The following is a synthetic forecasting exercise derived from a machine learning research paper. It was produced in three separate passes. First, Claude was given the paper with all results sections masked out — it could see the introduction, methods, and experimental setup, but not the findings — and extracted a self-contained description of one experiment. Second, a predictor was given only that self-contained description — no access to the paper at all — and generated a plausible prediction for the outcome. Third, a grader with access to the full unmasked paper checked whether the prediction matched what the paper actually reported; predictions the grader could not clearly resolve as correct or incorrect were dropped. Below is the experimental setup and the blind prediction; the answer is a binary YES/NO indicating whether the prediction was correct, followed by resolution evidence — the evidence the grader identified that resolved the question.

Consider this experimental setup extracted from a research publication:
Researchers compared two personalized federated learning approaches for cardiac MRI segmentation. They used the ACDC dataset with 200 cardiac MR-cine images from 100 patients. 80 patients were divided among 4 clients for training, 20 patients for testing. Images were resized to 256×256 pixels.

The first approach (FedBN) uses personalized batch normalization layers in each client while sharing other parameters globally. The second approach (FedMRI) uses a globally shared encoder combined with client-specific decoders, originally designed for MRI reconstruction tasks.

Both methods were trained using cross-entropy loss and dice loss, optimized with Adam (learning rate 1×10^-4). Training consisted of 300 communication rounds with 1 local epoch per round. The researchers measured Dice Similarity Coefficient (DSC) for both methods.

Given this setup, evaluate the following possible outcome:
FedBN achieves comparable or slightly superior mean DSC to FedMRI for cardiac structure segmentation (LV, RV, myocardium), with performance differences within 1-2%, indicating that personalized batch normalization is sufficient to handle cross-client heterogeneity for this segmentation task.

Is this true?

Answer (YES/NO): NO